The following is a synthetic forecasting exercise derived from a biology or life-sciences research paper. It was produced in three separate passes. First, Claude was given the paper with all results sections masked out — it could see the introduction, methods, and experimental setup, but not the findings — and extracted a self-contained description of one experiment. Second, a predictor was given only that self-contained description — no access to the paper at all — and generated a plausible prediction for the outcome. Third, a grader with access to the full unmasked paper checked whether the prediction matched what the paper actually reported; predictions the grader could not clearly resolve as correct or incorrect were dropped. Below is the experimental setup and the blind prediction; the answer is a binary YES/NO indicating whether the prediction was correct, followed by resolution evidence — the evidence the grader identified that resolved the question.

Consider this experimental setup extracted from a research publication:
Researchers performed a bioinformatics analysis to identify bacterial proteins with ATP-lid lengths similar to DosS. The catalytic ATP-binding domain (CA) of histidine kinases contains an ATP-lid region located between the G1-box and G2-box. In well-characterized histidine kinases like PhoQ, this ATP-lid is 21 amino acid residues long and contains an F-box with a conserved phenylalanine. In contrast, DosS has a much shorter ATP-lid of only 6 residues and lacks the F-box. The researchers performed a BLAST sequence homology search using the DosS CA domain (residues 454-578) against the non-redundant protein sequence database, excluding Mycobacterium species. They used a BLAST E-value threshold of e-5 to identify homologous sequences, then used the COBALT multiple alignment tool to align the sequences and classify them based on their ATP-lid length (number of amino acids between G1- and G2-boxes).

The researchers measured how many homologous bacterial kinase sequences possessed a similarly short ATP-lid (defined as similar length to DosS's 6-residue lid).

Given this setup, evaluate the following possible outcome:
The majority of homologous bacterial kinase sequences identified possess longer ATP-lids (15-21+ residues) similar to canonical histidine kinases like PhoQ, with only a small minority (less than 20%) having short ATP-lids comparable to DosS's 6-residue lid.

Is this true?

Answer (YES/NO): NO